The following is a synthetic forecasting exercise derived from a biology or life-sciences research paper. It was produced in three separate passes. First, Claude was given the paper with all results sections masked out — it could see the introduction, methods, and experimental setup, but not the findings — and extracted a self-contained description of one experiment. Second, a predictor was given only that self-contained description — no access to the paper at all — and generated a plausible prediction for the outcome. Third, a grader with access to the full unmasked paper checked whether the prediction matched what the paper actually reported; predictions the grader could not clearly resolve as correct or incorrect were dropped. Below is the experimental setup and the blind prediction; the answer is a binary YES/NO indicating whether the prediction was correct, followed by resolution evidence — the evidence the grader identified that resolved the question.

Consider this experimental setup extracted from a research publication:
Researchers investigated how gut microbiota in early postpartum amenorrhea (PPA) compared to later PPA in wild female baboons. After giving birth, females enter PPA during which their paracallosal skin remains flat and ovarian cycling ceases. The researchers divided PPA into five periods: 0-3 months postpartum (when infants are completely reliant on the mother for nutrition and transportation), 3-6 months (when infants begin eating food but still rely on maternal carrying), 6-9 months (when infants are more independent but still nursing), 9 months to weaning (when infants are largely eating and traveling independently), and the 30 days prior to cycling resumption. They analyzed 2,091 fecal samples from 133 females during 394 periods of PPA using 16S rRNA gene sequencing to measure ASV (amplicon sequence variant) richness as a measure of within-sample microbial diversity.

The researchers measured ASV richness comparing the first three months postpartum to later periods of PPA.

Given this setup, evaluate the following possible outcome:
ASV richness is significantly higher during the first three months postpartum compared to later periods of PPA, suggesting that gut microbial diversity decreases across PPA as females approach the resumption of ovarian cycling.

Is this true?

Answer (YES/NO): YES